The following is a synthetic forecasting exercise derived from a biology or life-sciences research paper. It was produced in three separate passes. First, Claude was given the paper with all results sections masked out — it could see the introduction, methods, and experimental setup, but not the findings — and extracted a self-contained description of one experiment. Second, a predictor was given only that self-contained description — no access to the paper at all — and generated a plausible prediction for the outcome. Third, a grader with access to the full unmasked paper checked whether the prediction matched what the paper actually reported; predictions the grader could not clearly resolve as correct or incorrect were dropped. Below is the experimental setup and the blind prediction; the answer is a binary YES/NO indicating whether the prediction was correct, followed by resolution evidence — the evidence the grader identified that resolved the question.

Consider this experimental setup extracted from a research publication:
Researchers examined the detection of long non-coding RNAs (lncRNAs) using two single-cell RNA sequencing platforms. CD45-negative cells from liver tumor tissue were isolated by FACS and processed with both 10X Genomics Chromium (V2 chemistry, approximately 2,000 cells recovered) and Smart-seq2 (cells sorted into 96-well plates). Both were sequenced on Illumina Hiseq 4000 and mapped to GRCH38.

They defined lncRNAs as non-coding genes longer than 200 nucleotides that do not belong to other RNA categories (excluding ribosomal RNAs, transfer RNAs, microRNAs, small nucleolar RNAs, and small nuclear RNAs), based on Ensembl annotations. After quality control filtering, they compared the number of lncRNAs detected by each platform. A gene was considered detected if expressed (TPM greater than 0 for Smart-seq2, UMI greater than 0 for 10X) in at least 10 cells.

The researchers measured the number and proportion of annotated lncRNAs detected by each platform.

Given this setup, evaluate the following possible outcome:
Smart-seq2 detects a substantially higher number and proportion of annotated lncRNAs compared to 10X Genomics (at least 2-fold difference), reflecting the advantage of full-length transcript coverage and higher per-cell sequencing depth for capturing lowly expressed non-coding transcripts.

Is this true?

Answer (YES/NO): NO